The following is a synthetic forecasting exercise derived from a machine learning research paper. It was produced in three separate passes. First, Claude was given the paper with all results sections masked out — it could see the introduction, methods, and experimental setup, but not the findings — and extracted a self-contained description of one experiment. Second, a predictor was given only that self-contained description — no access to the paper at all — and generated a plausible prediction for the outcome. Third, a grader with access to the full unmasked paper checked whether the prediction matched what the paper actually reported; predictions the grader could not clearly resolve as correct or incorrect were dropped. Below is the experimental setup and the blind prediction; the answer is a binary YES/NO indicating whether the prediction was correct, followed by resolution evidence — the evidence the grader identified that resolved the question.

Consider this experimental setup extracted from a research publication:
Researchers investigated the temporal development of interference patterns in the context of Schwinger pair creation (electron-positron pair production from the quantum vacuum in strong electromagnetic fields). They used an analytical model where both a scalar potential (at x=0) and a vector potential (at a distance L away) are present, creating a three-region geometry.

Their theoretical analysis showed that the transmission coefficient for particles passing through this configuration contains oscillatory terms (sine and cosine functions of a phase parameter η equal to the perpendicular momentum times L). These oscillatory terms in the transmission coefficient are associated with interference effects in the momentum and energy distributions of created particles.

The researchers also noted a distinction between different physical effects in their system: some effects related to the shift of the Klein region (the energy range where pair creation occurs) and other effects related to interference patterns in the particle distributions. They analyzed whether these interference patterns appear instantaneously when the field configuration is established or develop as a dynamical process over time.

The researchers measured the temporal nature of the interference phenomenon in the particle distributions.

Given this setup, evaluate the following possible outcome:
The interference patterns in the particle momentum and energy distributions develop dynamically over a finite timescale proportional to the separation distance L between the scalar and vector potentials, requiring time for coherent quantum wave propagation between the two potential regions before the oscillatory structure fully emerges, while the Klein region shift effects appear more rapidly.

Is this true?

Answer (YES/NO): YES